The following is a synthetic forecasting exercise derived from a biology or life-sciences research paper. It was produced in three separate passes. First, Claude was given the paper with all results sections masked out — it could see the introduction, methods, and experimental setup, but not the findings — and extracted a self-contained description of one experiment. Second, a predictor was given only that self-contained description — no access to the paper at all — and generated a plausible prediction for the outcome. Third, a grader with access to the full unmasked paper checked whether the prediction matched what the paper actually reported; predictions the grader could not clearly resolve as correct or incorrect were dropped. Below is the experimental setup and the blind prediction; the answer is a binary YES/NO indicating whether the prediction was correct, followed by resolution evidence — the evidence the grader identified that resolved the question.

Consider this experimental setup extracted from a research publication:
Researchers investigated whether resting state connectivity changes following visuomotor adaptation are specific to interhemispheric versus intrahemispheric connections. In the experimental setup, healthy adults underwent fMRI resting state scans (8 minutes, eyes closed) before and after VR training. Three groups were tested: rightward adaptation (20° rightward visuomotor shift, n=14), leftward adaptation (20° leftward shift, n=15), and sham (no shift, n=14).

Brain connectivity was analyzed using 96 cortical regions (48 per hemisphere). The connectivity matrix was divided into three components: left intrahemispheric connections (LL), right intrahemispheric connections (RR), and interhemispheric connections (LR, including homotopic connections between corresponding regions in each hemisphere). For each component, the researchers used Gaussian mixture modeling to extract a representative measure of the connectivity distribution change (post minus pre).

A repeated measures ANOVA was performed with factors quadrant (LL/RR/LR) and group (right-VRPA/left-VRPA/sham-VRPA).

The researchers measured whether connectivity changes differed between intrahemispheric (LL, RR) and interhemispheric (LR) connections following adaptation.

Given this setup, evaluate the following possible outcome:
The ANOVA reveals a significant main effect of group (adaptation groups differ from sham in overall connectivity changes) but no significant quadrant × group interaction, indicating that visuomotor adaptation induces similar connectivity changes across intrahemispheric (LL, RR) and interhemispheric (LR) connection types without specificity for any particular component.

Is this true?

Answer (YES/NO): NO